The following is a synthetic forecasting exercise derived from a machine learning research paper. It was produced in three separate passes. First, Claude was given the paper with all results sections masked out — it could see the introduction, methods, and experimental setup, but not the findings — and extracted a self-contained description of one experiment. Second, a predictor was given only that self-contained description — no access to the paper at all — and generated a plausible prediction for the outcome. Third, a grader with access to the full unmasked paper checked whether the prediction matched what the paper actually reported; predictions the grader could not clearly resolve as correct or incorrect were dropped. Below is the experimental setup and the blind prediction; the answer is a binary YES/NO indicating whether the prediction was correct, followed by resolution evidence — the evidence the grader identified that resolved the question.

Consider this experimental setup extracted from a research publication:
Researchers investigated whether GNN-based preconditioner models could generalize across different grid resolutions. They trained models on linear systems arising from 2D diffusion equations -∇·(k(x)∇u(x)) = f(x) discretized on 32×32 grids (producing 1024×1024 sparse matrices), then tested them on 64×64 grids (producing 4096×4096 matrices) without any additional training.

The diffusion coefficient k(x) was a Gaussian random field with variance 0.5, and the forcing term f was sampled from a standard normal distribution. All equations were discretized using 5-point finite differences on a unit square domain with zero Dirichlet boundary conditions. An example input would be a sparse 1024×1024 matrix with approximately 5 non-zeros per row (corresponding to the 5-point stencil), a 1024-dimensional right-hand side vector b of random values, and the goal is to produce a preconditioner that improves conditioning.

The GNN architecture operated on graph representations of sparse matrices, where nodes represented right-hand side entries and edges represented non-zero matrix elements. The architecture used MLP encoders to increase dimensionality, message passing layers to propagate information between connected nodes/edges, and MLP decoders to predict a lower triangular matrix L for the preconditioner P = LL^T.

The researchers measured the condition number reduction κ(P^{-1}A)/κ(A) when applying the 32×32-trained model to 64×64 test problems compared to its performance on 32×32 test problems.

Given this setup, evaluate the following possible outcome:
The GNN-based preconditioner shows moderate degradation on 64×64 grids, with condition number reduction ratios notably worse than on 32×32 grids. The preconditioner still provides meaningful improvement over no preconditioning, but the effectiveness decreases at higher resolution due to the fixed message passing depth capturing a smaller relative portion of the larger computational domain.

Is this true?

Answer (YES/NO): NO